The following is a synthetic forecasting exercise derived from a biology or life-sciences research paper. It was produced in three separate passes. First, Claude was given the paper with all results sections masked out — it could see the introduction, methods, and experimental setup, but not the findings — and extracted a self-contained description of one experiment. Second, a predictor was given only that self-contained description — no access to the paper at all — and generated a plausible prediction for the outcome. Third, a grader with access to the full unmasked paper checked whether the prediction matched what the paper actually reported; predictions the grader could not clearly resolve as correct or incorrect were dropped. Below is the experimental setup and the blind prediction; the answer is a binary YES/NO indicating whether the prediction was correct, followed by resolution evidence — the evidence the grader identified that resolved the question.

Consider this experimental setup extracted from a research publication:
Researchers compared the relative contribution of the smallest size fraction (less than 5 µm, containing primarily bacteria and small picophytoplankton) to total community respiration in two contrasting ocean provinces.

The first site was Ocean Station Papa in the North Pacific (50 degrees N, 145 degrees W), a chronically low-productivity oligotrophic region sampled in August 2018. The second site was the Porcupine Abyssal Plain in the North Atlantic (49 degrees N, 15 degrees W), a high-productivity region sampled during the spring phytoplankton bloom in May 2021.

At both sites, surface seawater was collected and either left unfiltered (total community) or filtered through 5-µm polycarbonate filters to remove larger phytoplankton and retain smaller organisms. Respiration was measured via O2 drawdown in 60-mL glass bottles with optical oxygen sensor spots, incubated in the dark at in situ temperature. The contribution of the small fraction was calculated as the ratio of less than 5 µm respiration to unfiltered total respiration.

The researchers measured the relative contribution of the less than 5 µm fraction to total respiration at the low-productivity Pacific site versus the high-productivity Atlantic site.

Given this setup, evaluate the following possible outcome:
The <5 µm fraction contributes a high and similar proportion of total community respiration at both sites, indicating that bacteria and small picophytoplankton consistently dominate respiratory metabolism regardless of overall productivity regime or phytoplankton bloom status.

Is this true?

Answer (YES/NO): NO